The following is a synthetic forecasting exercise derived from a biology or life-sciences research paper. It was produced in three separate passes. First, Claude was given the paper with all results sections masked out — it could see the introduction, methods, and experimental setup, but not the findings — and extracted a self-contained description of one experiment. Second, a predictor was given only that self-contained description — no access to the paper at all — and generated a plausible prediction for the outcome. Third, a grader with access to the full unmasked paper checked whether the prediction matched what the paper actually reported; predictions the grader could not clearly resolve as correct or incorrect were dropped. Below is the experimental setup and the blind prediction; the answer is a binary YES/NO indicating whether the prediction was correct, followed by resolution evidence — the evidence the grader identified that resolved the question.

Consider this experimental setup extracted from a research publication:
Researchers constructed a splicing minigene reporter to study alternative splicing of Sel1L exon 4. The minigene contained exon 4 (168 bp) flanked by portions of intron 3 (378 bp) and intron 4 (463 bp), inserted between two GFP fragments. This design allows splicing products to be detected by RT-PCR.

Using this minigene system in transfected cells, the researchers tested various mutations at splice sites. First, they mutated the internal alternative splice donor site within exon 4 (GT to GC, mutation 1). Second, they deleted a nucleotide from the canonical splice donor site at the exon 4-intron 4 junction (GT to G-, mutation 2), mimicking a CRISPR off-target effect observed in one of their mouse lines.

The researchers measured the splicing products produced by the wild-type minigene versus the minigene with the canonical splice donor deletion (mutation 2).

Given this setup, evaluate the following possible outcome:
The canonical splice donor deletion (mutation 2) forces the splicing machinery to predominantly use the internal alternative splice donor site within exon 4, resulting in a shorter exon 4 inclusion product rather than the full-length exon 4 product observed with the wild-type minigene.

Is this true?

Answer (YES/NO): NO